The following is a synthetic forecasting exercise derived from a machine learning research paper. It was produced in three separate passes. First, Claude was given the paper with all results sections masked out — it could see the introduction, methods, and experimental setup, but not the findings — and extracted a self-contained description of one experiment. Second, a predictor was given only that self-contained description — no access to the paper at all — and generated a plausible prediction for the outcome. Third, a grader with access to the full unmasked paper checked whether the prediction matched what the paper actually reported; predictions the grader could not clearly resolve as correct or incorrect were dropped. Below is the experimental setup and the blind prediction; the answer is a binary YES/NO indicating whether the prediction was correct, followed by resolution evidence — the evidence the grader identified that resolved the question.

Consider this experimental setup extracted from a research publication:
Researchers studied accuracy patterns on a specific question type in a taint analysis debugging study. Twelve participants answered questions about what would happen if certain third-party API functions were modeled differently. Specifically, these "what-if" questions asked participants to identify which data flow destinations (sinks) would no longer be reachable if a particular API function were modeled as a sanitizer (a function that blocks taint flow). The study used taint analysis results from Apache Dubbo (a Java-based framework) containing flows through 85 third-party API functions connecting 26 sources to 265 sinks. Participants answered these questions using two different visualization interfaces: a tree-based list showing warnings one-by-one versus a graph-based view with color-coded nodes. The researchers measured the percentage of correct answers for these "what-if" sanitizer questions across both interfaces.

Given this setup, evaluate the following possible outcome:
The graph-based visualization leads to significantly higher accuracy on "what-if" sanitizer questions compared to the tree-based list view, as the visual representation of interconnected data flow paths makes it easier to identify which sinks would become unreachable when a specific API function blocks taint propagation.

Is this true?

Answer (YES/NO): YES